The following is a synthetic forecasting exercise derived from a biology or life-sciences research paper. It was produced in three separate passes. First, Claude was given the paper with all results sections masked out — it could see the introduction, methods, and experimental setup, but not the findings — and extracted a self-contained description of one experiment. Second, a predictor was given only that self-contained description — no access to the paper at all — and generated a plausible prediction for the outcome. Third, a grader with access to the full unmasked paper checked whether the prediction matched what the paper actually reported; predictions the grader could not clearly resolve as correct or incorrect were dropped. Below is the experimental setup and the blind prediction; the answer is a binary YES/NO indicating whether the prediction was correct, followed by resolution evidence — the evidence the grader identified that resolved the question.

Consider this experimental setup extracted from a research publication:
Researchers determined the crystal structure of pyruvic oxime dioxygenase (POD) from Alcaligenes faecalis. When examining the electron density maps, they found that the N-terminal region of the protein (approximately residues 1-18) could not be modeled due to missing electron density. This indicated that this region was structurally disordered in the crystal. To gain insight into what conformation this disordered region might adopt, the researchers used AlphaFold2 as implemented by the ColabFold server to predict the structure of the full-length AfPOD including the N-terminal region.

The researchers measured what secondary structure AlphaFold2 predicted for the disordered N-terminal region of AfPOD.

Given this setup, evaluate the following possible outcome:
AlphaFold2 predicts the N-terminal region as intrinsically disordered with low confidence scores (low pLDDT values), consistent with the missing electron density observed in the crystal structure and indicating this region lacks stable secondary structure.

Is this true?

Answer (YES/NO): NO